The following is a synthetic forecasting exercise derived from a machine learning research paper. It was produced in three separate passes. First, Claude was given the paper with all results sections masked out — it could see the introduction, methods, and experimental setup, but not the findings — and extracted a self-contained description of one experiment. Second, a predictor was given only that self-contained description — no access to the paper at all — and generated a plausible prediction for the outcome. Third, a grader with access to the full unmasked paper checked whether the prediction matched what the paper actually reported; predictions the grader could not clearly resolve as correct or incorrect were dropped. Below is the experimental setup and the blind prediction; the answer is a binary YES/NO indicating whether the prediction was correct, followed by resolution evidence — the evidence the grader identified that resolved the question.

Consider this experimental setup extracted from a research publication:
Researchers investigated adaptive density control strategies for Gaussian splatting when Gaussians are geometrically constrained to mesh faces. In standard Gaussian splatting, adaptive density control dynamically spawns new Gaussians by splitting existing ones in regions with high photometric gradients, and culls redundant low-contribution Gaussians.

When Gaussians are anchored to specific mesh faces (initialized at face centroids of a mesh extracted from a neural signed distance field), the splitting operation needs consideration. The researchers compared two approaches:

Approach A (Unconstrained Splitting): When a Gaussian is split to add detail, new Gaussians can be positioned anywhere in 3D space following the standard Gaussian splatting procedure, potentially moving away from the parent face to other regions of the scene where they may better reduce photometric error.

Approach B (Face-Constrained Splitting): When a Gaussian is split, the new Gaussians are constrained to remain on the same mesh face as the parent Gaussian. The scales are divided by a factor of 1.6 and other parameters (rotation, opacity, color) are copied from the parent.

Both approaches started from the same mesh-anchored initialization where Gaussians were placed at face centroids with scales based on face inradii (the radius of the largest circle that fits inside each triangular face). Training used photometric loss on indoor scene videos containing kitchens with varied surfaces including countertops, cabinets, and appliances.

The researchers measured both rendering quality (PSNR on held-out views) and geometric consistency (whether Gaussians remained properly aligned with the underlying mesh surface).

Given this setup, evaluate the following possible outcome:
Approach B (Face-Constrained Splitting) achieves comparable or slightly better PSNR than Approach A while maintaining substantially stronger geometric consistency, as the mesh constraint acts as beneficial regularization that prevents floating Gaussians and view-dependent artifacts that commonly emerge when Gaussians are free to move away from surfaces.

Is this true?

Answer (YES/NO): NO